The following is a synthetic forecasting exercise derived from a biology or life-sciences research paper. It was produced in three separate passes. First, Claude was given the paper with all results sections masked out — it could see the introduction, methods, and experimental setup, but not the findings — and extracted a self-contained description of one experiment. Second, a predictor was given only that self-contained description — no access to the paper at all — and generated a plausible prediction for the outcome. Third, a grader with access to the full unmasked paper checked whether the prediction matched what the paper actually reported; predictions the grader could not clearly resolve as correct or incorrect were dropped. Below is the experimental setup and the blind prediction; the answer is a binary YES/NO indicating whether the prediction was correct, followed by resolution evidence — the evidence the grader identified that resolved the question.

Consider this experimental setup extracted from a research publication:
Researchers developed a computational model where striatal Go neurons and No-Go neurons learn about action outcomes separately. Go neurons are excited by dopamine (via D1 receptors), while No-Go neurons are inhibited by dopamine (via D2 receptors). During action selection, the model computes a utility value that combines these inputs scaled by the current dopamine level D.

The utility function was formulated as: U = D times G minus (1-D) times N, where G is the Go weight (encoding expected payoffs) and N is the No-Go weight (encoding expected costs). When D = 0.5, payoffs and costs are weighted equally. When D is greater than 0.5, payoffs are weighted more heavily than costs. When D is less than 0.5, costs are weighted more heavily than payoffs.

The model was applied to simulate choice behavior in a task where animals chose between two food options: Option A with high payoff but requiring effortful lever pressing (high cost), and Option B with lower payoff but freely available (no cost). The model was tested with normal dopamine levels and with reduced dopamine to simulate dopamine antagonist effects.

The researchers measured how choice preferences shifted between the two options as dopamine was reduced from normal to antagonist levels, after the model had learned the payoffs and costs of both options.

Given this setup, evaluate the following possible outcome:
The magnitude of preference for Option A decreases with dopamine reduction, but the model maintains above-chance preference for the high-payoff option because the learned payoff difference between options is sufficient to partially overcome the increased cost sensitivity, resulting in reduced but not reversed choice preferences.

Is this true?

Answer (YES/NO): NO